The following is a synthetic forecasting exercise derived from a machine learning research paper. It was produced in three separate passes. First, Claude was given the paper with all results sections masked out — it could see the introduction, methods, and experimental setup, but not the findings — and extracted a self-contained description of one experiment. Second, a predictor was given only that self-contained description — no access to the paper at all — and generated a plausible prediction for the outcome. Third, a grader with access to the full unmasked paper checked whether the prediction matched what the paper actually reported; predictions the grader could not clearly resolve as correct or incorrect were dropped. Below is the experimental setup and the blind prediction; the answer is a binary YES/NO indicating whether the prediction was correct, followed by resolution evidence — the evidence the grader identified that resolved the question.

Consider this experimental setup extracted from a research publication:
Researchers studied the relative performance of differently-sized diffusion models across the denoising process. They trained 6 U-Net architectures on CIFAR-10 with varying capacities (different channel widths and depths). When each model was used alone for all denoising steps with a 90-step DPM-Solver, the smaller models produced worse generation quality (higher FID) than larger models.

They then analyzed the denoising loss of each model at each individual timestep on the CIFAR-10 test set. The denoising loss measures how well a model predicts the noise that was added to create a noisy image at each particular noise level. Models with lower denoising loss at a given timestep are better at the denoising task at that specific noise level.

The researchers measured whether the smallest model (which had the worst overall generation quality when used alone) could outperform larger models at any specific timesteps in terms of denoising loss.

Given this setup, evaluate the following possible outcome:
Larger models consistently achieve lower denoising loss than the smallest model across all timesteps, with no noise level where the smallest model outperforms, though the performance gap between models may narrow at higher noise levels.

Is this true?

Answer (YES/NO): NO